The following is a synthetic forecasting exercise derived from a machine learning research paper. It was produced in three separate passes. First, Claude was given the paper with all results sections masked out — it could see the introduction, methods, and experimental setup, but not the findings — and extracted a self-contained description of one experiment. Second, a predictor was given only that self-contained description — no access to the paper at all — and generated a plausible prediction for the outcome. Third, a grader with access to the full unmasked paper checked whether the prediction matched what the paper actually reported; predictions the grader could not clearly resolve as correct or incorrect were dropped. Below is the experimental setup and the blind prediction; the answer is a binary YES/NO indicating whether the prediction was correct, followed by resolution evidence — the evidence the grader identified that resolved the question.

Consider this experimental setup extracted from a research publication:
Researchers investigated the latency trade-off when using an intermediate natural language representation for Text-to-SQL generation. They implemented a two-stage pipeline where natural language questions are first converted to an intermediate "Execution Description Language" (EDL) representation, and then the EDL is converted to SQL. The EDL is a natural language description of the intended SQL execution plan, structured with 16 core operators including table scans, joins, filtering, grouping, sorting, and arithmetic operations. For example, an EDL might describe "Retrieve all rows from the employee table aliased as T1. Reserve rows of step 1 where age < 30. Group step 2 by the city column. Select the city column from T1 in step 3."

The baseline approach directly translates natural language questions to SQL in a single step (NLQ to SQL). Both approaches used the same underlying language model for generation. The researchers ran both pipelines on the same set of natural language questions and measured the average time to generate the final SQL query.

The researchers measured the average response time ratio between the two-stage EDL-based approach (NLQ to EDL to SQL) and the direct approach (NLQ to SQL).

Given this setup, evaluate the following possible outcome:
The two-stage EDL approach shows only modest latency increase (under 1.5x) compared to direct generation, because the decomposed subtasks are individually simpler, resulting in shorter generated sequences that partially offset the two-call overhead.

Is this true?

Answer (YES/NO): NO